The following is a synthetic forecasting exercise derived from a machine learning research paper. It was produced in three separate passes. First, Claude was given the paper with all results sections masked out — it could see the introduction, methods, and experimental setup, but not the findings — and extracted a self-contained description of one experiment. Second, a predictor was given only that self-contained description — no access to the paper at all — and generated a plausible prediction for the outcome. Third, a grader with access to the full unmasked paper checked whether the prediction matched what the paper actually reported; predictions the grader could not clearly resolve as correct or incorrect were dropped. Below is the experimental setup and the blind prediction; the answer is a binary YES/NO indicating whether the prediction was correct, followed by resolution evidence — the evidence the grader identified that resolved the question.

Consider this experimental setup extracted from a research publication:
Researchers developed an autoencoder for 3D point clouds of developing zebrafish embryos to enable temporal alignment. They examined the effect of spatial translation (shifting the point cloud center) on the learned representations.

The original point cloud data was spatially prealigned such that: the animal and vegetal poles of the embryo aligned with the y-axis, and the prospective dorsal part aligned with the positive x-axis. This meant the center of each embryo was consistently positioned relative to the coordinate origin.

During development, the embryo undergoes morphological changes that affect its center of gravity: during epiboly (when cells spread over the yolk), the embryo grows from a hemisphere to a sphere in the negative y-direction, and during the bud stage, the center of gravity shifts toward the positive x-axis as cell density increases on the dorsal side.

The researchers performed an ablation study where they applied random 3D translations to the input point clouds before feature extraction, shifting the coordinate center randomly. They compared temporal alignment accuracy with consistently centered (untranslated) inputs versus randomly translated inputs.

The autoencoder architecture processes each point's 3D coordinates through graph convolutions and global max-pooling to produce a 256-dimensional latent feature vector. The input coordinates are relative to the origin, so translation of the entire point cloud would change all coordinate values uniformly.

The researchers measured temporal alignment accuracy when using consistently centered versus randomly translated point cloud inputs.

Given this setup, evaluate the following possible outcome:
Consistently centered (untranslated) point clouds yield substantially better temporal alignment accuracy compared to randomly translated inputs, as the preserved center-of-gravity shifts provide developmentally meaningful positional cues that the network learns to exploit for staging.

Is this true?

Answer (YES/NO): YES